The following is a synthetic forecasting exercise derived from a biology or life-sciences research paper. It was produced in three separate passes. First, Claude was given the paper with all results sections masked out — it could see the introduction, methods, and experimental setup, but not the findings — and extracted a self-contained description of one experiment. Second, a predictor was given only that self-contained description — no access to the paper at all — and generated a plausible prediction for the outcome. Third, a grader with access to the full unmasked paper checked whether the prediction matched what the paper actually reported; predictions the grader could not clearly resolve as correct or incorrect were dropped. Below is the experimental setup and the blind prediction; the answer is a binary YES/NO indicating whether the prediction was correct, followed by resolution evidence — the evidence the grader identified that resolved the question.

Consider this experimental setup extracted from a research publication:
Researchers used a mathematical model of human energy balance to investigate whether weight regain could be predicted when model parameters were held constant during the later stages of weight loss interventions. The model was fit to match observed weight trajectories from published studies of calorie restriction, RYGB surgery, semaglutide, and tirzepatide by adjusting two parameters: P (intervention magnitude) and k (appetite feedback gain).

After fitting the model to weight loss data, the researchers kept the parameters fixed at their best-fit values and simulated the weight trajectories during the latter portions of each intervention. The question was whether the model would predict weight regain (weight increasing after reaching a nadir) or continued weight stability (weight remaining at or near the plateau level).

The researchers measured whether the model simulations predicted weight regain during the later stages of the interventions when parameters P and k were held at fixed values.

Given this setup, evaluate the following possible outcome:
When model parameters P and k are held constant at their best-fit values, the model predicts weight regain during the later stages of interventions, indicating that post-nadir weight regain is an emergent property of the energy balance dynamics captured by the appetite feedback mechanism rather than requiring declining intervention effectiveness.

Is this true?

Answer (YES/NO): NO